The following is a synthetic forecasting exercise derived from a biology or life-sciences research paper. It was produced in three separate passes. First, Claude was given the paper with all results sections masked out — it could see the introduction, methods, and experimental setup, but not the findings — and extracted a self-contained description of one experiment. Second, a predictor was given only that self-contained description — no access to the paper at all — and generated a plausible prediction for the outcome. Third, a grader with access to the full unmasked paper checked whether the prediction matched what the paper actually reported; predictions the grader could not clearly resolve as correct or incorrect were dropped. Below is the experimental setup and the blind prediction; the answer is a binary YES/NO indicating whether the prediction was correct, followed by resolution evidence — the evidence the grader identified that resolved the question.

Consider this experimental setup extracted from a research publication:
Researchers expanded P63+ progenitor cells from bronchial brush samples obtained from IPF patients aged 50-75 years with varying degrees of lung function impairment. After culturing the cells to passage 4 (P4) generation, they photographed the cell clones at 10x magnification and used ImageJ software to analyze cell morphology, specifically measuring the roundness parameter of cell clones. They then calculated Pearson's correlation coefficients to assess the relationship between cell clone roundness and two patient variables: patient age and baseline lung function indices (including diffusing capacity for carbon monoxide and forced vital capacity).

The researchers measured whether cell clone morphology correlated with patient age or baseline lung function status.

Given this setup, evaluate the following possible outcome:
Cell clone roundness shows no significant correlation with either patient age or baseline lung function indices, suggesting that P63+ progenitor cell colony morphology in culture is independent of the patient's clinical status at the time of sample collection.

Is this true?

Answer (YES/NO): NO